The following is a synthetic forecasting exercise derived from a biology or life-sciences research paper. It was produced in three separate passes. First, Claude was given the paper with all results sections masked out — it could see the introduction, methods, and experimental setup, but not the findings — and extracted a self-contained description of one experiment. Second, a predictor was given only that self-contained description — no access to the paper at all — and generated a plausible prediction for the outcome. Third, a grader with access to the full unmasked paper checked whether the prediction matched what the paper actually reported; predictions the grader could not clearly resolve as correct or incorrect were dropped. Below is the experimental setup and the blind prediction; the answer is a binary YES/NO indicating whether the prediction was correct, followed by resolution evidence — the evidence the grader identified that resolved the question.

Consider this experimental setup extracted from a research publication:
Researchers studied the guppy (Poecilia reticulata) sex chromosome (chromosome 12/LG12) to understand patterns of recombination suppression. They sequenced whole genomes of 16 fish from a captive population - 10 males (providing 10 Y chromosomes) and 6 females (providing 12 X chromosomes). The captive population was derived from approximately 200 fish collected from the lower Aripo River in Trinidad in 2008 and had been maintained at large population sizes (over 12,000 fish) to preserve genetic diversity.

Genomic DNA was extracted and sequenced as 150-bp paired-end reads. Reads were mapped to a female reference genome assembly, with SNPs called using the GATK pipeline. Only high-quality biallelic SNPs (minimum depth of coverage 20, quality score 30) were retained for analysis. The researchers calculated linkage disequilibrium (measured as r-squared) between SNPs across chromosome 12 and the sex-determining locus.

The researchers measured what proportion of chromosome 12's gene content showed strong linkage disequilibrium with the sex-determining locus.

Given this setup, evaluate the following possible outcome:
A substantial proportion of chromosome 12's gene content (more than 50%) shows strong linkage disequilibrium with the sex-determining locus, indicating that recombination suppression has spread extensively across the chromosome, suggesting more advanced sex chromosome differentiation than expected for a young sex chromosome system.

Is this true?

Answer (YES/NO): YES